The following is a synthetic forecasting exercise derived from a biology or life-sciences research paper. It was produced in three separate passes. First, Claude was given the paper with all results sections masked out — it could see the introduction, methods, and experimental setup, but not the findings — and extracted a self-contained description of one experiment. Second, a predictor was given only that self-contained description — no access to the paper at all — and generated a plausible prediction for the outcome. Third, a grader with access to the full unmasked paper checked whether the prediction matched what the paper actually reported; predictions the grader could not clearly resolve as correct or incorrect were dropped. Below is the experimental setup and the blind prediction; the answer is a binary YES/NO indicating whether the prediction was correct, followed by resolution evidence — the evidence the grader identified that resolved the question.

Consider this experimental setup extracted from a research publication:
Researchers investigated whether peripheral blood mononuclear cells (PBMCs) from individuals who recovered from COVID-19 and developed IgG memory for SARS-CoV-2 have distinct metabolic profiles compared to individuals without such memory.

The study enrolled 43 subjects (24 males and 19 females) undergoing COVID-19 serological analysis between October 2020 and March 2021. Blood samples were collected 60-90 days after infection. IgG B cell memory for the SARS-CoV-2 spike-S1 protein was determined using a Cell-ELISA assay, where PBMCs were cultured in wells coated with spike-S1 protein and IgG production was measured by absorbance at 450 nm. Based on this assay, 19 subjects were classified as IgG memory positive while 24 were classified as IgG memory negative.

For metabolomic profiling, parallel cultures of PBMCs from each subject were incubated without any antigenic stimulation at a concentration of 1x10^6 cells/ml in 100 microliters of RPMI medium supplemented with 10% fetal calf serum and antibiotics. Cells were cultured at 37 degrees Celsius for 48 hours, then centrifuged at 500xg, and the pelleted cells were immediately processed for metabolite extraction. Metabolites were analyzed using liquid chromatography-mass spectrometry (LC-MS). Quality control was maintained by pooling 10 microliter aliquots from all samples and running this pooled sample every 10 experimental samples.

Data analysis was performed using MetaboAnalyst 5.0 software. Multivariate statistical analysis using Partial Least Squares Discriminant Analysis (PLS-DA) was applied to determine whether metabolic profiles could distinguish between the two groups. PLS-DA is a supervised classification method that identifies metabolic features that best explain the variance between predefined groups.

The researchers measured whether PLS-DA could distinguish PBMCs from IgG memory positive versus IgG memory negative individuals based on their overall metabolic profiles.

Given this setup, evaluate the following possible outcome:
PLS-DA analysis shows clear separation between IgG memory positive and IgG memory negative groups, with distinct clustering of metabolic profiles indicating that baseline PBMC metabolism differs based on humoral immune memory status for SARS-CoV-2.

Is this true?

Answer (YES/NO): YES